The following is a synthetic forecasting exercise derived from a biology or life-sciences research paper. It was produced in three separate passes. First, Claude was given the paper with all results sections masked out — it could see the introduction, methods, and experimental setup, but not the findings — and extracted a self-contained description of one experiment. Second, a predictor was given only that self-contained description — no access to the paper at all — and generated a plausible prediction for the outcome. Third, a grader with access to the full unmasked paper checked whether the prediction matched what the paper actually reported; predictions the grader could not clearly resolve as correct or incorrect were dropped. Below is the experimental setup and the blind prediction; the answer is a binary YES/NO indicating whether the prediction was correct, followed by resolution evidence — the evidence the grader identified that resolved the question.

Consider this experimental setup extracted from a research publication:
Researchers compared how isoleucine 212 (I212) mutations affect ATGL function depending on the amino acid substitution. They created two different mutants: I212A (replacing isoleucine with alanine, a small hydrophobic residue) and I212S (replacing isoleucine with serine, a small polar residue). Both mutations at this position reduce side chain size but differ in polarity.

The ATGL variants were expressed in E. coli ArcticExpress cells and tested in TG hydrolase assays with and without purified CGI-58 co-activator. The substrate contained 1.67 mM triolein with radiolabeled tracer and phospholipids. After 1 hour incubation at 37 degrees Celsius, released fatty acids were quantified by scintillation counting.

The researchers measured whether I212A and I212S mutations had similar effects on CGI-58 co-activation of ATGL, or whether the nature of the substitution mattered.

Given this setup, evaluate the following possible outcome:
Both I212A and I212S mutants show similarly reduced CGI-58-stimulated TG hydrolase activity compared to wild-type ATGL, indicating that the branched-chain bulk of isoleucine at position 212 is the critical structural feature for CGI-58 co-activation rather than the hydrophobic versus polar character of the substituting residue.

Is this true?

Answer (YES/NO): NO